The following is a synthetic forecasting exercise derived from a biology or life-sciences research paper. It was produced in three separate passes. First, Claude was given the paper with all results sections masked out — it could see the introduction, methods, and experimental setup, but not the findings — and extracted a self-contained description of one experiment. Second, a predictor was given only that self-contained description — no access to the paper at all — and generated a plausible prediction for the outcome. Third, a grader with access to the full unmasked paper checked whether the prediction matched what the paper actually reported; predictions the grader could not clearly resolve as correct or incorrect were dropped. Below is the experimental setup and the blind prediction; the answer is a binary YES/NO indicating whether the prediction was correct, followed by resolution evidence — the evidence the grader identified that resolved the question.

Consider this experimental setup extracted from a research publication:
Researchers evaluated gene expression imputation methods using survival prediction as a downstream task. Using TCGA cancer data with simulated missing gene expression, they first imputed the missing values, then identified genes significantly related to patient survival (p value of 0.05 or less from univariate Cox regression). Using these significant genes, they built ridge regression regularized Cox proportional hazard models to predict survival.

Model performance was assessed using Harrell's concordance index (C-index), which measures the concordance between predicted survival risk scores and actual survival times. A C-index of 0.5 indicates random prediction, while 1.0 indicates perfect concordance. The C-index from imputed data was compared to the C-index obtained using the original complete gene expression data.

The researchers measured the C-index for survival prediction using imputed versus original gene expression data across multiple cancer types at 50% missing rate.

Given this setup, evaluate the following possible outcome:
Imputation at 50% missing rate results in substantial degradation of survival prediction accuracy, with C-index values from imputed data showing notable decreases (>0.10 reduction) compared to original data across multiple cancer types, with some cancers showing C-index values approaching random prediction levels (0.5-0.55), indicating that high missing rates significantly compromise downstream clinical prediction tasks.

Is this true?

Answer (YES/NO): NO